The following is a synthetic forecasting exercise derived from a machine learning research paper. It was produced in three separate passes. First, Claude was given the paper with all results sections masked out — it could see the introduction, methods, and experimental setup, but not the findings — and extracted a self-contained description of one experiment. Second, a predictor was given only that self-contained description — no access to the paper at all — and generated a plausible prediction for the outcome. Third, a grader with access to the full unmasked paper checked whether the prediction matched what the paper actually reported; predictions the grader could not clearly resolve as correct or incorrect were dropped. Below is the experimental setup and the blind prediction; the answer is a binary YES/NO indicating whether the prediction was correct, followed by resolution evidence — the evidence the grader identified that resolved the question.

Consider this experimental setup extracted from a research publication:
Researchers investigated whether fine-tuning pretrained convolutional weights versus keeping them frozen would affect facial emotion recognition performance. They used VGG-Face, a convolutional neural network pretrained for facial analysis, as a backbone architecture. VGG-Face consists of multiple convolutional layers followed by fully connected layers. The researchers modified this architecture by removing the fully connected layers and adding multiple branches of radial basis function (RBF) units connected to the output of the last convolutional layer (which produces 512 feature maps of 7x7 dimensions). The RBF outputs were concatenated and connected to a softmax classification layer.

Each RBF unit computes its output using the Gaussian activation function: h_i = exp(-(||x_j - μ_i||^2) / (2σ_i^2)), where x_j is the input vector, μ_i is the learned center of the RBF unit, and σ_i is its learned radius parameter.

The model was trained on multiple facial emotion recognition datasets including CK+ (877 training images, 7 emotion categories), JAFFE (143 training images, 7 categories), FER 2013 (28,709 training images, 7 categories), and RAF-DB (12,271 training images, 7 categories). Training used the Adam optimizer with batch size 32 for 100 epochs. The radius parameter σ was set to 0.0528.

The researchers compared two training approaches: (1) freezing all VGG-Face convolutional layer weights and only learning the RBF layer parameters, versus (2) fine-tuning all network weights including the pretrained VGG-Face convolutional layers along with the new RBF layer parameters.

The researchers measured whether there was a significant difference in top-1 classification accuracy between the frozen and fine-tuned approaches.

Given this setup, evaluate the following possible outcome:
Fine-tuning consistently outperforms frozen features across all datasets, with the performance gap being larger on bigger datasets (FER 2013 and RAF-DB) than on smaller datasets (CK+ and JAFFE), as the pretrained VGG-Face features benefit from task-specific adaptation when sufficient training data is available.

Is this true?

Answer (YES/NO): NO